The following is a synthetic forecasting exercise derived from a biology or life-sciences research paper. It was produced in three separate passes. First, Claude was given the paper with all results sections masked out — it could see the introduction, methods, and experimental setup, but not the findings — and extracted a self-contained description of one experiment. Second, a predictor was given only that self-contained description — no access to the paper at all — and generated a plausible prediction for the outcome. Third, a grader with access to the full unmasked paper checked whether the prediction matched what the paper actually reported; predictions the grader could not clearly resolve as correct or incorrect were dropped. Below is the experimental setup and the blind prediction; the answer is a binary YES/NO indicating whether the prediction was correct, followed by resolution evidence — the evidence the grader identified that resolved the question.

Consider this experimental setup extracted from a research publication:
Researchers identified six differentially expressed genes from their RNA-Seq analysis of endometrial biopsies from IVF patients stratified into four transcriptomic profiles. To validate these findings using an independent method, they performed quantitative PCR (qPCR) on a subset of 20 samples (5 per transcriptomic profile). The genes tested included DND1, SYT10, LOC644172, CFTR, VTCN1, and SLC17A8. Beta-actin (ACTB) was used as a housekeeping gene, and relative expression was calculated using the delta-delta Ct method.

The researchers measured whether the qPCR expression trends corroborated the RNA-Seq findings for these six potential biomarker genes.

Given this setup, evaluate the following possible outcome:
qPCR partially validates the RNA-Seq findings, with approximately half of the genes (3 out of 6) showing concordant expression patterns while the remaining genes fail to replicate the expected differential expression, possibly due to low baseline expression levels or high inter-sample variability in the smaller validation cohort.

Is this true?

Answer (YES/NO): NO